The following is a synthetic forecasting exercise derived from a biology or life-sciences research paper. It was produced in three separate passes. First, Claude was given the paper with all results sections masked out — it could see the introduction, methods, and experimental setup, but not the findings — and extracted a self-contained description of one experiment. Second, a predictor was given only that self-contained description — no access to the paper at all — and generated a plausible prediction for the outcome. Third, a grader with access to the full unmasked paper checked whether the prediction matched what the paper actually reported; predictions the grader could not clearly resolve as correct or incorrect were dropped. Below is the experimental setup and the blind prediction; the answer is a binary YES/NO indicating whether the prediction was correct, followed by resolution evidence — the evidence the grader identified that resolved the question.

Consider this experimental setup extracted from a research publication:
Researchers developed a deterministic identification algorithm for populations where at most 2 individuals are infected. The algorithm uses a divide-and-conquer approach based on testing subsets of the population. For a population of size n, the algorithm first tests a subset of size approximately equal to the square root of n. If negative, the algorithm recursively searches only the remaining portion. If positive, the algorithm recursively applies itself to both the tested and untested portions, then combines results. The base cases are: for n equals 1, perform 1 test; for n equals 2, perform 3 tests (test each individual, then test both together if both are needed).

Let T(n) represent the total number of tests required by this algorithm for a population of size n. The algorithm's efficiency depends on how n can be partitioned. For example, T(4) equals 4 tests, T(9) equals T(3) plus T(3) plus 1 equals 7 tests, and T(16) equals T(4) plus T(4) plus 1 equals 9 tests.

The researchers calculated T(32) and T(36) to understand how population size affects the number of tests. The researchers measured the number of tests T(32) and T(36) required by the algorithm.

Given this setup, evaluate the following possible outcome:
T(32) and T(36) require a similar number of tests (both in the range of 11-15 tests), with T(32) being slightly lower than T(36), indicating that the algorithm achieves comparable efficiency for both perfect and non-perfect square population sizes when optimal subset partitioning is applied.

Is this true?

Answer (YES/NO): NO